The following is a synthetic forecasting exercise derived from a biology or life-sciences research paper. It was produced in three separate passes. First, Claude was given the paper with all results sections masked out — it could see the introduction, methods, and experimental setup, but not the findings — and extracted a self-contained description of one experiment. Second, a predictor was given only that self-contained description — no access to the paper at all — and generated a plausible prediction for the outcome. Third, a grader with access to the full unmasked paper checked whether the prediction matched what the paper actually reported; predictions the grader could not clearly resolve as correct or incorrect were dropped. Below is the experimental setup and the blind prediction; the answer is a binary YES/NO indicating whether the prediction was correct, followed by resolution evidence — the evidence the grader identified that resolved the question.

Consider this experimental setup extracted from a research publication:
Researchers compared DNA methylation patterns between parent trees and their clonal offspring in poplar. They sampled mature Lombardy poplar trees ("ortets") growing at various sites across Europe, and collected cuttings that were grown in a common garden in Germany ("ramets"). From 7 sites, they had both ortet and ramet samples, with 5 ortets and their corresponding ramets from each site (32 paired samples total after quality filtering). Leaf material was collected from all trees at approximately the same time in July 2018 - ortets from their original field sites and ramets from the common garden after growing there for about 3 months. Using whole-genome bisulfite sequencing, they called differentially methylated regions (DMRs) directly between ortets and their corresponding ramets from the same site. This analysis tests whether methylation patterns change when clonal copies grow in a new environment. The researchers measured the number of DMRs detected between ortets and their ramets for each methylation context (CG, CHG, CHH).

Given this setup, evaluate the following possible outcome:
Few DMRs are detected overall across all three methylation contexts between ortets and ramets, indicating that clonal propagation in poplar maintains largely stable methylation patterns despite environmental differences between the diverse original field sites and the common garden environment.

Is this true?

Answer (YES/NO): NO